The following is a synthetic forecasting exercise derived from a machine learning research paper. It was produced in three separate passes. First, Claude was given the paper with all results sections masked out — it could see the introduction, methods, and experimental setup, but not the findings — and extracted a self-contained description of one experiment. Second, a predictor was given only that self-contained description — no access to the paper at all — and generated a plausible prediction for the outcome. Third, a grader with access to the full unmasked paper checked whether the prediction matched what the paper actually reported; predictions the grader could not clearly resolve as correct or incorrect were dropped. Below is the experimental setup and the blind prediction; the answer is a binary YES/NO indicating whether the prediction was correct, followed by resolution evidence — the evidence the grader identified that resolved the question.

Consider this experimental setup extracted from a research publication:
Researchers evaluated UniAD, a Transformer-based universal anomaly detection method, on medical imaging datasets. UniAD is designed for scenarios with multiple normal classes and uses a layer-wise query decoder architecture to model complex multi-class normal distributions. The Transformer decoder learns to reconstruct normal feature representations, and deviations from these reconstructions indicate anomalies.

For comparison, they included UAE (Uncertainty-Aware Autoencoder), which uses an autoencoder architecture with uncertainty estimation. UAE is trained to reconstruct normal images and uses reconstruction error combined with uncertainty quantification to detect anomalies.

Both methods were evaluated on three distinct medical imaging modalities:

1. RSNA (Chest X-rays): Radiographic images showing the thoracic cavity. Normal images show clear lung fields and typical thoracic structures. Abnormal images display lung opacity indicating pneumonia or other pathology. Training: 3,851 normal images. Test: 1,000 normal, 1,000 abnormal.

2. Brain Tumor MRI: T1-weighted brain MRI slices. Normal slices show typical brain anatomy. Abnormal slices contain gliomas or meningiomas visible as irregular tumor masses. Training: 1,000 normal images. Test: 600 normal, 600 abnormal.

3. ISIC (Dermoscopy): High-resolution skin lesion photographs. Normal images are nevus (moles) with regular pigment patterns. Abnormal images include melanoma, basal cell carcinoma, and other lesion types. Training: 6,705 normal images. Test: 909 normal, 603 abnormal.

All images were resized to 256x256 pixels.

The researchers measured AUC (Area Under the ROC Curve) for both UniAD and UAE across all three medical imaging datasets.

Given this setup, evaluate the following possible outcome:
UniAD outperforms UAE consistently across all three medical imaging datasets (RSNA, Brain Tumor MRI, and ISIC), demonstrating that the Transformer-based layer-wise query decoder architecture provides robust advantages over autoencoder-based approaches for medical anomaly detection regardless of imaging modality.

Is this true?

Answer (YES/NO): NO